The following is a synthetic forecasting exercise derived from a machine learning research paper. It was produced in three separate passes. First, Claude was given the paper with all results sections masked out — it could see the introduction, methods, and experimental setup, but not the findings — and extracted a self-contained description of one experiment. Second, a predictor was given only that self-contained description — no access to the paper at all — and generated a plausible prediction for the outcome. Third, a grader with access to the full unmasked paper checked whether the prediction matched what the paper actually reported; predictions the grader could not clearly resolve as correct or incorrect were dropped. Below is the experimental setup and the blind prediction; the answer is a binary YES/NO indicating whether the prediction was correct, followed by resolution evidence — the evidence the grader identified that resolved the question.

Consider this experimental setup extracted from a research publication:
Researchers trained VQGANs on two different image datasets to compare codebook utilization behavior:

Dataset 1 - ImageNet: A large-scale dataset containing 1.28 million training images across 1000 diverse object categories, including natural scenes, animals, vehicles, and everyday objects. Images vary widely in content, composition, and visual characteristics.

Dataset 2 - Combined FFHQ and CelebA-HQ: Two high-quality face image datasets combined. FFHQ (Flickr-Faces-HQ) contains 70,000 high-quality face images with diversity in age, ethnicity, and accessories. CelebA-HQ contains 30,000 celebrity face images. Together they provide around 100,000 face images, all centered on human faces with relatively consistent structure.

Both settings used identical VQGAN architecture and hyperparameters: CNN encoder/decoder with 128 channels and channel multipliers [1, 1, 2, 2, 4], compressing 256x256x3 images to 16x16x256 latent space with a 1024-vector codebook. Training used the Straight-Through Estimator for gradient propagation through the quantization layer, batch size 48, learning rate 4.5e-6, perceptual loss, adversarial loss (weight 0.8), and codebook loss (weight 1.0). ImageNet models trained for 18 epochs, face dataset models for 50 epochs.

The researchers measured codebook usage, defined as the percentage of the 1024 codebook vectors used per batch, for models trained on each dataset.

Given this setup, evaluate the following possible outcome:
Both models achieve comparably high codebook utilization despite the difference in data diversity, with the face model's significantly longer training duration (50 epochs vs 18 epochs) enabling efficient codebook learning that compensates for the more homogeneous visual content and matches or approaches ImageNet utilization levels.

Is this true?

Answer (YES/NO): NO